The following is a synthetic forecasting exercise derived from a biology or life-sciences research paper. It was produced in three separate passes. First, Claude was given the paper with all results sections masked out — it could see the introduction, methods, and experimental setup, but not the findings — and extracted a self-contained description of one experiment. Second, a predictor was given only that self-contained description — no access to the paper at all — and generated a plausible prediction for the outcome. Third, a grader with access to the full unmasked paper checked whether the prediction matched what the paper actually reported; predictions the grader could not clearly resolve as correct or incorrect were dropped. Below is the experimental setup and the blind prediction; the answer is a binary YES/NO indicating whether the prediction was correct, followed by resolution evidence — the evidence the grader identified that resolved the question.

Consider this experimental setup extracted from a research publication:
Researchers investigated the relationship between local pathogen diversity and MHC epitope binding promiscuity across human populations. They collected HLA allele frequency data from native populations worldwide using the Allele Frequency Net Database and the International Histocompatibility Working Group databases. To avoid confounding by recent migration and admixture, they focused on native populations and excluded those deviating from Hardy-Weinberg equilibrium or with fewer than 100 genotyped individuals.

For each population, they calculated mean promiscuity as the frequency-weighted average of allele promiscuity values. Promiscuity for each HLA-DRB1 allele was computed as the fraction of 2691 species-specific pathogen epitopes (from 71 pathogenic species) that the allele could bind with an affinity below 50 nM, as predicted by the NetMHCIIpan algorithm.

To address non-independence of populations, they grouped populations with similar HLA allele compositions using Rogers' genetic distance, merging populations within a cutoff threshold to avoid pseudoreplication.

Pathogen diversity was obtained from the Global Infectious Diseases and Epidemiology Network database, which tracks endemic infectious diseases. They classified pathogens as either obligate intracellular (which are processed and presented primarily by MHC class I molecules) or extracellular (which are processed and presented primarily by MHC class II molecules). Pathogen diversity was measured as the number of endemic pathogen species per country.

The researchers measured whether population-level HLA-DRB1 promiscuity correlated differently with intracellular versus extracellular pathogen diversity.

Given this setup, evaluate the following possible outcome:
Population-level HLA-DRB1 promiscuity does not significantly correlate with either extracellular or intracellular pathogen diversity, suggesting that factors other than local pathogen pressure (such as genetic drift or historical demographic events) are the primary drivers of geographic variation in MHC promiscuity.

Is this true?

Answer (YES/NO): NO